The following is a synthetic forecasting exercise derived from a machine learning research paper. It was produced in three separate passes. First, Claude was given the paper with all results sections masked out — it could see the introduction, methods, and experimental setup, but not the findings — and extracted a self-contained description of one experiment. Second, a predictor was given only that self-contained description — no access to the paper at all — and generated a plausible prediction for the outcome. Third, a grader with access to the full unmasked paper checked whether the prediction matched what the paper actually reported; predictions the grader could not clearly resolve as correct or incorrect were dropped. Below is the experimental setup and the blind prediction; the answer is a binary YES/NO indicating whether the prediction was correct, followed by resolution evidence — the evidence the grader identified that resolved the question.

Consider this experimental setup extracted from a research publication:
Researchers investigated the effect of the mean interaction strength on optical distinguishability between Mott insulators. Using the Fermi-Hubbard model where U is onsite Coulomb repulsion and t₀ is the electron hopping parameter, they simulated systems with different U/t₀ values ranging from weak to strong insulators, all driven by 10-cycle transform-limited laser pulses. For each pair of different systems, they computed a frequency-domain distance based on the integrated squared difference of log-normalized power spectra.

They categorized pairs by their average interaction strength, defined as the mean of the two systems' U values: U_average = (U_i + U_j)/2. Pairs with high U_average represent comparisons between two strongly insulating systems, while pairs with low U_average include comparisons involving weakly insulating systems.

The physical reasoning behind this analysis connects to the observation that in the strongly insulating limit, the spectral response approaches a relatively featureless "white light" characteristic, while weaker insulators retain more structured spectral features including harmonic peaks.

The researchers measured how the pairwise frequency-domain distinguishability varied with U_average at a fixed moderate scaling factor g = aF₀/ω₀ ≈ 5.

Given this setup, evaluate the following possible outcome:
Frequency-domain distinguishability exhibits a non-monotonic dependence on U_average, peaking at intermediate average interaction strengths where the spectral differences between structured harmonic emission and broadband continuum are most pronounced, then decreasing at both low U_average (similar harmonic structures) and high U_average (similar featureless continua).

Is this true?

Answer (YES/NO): NO